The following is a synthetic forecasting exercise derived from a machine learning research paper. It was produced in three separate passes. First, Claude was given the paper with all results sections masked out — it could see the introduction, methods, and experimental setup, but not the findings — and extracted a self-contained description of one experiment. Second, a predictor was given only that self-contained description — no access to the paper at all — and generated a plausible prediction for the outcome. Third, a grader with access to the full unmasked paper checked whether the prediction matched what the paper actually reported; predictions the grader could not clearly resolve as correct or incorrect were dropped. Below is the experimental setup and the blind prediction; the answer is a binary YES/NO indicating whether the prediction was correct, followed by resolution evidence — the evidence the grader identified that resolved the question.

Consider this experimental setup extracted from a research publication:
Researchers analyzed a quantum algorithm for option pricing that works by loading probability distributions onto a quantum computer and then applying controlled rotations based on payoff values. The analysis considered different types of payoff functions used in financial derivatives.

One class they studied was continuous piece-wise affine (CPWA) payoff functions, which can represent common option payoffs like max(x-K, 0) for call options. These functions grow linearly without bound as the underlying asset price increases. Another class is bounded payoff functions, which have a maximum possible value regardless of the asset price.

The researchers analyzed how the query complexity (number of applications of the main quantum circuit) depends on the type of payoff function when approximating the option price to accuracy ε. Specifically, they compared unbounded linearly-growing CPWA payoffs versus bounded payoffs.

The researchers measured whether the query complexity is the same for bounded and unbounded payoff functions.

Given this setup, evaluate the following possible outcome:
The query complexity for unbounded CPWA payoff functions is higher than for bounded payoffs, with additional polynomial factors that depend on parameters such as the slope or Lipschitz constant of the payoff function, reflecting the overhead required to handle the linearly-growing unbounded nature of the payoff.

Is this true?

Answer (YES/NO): YES